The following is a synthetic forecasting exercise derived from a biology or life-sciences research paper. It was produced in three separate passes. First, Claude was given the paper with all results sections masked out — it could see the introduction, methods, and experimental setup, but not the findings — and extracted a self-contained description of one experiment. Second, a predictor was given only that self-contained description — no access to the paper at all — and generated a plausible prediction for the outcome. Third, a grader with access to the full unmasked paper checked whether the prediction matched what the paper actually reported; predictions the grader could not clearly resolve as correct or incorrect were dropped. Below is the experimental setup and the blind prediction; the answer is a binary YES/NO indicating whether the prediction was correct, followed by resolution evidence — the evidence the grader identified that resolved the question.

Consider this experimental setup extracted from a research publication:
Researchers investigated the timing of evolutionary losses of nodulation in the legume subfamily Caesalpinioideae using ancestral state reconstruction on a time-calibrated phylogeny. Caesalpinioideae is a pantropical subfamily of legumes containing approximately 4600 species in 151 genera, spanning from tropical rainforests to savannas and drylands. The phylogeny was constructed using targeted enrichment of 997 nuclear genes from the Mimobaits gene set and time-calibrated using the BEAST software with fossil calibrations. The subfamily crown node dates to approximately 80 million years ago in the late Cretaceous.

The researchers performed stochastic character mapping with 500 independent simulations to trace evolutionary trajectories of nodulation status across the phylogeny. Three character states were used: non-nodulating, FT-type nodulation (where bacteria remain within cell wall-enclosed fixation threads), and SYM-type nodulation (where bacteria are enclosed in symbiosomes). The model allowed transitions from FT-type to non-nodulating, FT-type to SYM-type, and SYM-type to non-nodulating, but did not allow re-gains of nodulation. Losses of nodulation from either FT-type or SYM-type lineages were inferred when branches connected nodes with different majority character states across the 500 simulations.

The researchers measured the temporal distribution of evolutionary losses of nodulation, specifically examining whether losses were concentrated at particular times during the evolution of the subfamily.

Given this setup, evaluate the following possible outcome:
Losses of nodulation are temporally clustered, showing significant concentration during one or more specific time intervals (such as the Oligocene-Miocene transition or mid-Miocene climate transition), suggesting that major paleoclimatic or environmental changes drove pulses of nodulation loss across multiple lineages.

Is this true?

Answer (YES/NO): NO